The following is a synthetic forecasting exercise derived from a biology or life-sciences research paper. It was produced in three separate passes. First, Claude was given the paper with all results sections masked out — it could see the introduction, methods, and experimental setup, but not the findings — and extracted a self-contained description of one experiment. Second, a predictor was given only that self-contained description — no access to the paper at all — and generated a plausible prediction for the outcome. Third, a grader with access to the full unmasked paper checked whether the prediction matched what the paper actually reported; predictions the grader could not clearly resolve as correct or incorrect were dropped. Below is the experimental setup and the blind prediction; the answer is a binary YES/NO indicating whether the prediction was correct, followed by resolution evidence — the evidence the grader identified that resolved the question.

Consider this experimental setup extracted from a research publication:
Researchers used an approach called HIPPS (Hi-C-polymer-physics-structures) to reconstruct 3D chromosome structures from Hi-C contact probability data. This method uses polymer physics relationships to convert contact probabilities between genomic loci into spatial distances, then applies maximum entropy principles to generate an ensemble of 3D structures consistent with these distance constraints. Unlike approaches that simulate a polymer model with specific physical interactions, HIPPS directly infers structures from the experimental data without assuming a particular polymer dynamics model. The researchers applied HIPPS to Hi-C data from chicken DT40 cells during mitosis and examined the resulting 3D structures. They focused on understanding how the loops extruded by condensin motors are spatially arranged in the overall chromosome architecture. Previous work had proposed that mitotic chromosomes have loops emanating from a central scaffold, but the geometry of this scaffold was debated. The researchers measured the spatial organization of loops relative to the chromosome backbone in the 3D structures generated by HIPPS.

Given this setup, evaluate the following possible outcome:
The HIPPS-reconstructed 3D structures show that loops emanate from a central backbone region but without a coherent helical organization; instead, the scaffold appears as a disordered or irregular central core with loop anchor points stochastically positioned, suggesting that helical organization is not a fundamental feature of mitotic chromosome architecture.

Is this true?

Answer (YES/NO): NO